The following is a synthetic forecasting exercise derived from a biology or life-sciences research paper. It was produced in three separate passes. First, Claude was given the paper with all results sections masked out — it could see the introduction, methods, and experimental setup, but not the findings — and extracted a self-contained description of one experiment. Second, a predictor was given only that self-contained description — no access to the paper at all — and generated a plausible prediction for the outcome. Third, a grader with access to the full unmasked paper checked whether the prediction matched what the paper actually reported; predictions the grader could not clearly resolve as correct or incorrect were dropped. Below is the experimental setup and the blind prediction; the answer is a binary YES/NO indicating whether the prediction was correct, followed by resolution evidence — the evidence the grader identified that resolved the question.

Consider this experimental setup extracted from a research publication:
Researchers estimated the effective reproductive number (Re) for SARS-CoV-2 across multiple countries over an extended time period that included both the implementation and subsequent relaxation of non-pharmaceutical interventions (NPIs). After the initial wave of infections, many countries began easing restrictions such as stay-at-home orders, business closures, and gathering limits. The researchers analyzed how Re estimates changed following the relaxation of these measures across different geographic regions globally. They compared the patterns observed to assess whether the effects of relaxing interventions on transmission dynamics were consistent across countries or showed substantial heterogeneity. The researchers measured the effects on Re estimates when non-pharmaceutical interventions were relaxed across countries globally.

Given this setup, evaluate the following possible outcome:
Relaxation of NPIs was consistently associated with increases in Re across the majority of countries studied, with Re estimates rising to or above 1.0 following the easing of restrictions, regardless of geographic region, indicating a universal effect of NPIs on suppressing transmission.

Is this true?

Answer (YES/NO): NO